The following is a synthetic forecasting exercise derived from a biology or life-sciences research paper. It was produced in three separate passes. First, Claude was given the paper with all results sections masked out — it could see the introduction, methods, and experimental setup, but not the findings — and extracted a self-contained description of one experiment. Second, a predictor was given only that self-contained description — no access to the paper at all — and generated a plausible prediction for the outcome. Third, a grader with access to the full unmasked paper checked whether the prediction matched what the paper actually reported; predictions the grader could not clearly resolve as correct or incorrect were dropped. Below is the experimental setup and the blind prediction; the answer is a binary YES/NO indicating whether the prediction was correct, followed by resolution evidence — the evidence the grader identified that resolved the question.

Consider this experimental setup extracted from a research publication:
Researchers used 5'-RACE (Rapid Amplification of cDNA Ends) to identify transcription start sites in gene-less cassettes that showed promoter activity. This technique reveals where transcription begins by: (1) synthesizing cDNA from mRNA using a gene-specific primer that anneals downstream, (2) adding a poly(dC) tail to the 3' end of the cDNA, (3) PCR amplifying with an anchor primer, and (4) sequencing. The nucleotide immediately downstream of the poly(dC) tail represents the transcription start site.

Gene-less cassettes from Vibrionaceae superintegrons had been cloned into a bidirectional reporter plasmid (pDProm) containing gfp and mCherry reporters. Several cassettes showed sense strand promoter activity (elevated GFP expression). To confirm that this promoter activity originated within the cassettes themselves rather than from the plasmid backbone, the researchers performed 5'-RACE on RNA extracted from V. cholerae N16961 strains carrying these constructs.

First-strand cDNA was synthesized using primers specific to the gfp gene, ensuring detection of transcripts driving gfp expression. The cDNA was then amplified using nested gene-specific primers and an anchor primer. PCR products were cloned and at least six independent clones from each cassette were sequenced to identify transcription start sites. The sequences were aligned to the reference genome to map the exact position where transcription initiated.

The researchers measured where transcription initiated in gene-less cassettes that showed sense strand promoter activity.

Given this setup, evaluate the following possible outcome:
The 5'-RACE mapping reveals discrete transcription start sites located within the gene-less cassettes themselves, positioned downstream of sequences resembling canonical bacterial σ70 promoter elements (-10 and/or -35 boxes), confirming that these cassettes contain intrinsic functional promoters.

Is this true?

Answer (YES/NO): NO